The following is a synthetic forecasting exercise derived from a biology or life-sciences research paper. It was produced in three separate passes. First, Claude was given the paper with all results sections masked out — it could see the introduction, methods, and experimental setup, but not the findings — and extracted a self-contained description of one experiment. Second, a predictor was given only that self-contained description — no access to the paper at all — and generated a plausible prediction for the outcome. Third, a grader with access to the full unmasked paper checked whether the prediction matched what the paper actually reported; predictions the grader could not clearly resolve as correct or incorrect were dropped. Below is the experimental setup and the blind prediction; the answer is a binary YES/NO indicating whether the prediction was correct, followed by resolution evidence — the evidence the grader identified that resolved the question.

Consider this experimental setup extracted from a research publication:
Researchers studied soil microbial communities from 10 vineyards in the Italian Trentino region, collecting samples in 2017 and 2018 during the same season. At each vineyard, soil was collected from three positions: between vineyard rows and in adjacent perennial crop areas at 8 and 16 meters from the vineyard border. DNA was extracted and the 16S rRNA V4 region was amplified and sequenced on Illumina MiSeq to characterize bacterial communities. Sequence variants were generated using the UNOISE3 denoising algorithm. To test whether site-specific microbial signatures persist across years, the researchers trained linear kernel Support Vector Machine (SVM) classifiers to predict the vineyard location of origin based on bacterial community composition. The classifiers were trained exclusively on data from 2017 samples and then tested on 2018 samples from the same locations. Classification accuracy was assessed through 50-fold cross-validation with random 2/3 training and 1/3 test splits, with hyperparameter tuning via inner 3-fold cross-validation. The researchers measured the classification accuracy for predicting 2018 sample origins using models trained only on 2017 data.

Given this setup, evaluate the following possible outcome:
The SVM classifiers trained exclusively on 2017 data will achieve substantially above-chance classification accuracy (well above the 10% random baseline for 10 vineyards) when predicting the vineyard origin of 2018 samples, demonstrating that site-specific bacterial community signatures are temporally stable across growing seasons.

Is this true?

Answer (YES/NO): YES